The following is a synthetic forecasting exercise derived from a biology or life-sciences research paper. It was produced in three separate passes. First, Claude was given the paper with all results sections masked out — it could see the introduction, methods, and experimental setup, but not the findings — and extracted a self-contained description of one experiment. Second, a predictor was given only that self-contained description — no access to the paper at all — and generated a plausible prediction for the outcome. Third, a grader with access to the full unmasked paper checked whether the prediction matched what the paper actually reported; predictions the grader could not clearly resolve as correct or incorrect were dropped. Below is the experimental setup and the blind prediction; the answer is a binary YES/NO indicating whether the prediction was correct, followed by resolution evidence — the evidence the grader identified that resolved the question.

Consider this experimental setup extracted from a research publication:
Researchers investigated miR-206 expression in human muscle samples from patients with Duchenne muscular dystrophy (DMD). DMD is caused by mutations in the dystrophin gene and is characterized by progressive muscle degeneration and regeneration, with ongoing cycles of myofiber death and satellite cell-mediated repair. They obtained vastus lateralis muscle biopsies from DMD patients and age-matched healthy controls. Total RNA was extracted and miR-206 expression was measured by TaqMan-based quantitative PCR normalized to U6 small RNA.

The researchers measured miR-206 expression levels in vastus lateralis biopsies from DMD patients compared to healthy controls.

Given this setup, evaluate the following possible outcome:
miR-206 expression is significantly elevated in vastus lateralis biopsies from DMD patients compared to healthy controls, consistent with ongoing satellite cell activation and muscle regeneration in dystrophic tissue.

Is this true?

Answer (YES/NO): YES